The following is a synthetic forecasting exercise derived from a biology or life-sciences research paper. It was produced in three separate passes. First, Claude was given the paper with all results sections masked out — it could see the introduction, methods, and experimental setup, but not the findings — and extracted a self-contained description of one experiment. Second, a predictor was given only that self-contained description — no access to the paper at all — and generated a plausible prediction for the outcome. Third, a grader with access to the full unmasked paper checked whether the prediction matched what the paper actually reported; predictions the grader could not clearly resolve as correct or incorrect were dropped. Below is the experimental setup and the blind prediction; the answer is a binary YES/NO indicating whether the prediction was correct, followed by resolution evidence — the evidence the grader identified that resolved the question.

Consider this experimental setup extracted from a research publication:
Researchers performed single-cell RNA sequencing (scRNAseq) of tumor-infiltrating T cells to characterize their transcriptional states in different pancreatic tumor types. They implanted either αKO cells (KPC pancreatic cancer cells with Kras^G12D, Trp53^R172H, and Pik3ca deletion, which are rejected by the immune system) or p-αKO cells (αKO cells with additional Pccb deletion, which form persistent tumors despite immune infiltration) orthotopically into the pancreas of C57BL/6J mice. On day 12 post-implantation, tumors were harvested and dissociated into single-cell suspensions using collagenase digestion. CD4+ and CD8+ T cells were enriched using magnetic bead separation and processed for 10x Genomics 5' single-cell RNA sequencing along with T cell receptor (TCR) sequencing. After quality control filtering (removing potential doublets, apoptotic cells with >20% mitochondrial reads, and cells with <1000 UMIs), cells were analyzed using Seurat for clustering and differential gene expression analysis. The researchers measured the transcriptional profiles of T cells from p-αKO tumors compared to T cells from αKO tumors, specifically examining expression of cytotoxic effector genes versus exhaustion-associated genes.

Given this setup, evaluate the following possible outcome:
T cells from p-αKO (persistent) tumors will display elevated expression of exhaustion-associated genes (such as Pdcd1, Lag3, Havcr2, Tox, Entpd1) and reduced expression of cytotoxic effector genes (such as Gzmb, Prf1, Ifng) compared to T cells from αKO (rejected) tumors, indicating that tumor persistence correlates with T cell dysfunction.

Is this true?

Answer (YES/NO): YES